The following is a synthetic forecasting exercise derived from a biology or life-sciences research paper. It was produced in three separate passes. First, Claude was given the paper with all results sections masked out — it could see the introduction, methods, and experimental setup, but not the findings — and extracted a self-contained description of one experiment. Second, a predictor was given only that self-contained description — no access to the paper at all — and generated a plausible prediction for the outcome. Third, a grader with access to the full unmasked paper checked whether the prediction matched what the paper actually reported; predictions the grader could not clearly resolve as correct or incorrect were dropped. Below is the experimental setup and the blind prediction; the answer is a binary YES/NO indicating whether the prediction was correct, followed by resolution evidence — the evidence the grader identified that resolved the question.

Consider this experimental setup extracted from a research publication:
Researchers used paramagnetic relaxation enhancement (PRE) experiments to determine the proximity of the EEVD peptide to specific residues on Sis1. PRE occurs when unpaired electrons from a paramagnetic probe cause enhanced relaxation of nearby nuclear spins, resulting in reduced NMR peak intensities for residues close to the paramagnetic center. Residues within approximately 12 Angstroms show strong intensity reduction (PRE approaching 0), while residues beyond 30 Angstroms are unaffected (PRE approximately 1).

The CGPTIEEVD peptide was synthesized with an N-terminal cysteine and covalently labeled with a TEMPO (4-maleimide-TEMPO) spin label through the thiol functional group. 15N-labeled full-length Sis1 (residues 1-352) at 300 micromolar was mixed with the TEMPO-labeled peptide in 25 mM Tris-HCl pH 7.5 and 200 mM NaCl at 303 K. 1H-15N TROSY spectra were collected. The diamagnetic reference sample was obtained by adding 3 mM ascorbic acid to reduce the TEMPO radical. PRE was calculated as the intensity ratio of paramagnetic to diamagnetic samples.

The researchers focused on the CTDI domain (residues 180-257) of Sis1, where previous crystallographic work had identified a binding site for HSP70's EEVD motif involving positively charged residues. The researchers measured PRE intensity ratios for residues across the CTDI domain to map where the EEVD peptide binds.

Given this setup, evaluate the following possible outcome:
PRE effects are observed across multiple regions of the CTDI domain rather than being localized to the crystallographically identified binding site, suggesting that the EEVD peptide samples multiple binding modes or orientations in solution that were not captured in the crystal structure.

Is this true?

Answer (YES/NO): YES